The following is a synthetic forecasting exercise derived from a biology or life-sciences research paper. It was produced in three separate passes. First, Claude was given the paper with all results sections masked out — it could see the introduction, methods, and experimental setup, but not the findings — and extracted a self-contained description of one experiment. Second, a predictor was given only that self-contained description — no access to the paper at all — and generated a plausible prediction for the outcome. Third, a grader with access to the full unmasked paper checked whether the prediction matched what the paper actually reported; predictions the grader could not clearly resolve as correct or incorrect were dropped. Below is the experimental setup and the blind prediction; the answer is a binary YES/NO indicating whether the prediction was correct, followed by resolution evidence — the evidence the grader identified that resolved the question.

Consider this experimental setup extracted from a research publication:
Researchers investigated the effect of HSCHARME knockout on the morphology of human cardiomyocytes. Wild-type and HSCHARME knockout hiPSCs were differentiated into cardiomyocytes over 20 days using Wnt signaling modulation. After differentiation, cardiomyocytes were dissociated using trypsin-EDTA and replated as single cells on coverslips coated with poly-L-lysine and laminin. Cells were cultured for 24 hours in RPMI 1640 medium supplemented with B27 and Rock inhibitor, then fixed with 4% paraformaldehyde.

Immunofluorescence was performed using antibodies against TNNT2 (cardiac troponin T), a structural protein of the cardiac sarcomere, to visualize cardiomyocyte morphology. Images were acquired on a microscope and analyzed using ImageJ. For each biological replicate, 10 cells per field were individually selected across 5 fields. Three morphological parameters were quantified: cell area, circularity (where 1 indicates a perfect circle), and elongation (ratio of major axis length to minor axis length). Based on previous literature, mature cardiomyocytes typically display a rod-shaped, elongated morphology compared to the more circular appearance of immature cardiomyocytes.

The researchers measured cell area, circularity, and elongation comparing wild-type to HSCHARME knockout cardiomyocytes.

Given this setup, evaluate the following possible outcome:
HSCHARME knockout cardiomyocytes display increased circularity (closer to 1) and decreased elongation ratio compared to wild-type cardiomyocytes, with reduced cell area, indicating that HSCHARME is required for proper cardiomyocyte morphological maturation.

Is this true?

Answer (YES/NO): YES